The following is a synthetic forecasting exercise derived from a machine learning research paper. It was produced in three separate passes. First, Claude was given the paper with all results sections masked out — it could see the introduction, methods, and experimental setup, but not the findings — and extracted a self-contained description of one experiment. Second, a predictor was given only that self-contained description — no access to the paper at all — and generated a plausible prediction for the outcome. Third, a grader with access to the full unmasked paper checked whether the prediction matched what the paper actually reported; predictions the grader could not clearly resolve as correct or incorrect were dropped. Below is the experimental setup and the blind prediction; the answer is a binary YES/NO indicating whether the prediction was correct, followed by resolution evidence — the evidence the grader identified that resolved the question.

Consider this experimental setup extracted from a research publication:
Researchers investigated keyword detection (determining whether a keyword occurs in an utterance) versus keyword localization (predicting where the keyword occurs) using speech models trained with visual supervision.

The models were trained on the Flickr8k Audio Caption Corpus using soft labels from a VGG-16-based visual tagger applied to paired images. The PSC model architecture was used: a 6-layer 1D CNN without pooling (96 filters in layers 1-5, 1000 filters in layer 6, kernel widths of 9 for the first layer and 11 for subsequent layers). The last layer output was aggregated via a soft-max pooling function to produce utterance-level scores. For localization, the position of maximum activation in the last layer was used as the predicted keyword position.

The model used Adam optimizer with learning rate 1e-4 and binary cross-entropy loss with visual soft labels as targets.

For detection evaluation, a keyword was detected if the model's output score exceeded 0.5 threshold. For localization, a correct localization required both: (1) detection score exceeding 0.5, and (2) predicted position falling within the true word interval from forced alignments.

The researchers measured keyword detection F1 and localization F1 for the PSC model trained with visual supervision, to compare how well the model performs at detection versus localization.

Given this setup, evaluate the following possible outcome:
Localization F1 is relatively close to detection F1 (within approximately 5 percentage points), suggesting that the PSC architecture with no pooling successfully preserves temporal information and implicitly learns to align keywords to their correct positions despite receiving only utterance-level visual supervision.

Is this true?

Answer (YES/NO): NO